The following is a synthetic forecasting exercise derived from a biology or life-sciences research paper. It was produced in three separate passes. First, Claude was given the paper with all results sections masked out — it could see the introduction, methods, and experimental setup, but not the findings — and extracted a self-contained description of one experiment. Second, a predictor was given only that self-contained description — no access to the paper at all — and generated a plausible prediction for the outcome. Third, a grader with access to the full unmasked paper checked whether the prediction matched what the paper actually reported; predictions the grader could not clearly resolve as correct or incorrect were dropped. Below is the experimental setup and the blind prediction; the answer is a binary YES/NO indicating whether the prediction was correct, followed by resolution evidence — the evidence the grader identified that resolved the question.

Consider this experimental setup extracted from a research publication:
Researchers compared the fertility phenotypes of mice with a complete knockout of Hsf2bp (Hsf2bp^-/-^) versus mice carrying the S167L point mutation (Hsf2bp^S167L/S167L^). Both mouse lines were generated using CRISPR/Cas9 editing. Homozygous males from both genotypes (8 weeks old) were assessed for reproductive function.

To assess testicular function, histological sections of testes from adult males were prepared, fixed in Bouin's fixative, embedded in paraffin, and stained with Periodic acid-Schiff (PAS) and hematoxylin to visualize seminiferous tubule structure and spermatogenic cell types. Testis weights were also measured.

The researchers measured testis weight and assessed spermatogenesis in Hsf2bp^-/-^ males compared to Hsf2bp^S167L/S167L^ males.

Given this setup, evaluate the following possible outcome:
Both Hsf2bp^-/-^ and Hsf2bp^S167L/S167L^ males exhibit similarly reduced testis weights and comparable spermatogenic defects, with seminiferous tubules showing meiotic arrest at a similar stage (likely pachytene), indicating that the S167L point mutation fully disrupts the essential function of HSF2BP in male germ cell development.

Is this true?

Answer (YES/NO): NO